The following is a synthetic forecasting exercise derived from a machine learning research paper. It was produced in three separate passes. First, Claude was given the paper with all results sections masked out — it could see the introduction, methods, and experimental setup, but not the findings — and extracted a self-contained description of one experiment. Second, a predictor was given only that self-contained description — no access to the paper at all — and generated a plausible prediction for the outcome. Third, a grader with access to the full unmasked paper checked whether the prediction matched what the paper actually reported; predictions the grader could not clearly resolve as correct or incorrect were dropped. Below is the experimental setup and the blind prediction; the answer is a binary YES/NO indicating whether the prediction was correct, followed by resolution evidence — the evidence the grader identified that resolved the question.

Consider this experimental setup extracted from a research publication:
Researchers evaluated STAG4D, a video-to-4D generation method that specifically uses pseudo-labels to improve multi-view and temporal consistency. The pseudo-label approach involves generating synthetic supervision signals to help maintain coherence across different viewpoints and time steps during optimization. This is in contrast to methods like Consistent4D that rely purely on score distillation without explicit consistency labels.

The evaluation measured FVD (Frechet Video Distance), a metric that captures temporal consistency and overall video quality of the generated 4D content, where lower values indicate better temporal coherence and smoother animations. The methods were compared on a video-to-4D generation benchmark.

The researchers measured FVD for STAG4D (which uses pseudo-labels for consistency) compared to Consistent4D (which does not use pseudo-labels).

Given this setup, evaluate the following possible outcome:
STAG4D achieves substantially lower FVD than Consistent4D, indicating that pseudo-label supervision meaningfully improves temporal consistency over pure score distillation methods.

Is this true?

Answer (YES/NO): NO